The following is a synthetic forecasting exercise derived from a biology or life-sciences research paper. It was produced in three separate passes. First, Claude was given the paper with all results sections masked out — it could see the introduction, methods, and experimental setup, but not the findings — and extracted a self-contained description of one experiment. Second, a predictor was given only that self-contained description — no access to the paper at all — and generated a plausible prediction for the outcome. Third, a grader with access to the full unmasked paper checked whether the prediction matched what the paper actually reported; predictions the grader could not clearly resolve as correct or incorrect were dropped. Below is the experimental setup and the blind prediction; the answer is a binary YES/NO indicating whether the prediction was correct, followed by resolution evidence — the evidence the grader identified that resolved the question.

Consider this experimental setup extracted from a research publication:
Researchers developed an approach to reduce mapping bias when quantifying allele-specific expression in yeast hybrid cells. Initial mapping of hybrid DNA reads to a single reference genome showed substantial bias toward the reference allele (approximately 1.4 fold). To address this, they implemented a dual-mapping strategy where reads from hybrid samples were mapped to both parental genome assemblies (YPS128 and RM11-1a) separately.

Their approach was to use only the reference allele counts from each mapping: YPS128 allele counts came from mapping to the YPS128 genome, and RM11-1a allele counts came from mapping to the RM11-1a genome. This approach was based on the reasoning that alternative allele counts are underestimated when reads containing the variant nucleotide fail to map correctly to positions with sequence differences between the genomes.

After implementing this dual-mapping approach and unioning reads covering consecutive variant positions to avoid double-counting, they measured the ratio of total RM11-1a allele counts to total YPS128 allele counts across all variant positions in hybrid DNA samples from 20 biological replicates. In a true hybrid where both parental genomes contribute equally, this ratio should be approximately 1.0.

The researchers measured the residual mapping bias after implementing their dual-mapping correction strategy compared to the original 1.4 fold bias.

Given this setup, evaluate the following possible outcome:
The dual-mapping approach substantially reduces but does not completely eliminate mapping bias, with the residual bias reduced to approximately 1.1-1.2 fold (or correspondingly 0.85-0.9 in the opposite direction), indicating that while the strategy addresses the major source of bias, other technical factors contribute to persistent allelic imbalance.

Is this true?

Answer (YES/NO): NO